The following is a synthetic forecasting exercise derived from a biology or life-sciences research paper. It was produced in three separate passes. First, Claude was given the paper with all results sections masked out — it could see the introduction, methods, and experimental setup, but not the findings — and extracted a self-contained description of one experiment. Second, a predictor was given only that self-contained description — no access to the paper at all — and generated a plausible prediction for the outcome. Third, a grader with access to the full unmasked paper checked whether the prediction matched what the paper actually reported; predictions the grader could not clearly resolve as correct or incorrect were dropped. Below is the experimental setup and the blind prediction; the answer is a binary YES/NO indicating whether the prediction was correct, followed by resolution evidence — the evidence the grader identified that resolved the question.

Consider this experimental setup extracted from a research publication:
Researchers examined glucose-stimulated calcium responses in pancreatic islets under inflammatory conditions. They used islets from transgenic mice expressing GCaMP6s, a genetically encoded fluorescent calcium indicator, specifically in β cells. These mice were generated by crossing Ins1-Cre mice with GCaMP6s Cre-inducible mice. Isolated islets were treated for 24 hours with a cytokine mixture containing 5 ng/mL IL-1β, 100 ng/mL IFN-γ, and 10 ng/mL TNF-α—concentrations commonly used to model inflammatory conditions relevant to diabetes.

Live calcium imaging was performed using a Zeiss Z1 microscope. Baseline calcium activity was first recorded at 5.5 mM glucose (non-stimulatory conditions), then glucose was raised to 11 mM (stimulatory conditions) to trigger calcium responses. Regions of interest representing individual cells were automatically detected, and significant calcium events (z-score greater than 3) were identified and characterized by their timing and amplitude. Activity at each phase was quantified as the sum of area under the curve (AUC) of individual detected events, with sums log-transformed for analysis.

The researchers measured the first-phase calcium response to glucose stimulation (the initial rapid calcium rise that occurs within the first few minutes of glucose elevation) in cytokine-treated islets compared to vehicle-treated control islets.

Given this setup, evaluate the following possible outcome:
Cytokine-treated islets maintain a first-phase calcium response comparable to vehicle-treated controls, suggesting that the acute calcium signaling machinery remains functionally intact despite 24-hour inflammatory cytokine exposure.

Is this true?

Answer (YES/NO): NO